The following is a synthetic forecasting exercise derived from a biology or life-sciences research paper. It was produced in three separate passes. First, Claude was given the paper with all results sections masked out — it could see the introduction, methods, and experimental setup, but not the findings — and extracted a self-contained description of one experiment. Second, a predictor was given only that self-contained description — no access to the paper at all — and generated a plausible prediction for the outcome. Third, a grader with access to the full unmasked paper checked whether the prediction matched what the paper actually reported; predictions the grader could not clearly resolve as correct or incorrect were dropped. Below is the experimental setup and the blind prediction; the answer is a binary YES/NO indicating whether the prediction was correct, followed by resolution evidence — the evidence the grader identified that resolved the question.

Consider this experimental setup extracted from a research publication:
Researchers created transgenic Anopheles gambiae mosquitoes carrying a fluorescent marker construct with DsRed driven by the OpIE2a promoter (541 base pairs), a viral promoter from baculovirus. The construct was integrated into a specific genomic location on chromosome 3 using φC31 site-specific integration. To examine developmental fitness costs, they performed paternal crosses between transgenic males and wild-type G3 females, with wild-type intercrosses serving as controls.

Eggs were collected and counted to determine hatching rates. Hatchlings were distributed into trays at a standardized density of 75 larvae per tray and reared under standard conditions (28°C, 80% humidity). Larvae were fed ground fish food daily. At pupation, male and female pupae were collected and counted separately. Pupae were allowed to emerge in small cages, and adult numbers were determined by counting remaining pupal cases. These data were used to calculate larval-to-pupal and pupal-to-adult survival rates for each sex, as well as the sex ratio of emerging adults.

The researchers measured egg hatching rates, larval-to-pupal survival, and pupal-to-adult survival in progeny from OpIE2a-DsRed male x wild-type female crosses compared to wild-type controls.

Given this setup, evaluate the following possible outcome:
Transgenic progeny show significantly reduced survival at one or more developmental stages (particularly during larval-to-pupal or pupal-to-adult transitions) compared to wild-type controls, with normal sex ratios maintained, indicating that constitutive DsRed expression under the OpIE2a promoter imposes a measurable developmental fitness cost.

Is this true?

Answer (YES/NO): NO